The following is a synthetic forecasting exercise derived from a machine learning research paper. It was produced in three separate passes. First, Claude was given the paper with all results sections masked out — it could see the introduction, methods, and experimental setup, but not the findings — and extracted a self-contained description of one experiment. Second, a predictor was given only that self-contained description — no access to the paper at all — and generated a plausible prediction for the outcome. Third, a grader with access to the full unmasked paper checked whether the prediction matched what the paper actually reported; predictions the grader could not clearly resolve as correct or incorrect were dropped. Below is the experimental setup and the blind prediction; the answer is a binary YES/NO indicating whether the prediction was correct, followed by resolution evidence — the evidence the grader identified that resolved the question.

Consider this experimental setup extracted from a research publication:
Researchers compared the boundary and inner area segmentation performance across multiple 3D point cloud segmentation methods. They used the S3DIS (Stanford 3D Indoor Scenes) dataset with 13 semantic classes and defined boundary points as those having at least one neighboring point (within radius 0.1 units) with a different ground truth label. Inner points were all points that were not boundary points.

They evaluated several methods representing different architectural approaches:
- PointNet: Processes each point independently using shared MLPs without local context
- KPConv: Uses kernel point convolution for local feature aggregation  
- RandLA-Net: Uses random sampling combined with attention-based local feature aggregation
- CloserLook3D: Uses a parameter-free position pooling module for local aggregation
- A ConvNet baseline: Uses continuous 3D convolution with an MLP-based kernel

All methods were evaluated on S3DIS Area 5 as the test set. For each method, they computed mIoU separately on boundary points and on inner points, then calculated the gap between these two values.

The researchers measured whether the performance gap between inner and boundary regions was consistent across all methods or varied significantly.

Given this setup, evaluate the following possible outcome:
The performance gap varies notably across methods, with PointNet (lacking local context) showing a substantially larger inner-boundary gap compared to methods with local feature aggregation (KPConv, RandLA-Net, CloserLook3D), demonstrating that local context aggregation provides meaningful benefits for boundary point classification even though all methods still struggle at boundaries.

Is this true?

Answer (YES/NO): NO